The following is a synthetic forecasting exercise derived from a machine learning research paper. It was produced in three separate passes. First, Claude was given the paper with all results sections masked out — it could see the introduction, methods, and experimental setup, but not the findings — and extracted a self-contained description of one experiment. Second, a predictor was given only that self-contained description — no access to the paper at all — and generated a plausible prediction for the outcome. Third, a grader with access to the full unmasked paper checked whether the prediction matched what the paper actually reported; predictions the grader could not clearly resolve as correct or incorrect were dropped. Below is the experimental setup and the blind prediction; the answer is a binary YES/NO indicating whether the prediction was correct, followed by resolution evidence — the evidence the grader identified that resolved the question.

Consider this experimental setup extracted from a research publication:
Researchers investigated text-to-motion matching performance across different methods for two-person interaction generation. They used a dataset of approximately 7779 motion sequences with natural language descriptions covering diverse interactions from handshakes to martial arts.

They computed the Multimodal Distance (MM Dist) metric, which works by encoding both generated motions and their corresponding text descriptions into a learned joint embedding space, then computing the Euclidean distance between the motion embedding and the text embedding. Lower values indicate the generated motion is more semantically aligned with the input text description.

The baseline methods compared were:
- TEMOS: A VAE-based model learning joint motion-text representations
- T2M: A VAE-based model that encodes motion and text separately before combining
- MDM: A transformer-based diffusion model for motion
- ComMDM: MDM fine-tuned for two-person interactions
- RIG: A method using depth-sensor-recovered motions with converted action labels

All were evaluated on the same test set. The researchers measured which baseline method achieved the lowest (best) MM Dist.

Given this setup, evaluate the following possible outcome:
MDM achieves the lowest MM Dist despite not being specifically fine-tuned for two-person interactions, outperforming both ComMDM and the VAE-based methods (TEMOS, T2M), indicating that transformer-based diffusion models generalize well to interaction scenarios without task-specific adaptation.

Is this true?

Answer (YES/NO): NO